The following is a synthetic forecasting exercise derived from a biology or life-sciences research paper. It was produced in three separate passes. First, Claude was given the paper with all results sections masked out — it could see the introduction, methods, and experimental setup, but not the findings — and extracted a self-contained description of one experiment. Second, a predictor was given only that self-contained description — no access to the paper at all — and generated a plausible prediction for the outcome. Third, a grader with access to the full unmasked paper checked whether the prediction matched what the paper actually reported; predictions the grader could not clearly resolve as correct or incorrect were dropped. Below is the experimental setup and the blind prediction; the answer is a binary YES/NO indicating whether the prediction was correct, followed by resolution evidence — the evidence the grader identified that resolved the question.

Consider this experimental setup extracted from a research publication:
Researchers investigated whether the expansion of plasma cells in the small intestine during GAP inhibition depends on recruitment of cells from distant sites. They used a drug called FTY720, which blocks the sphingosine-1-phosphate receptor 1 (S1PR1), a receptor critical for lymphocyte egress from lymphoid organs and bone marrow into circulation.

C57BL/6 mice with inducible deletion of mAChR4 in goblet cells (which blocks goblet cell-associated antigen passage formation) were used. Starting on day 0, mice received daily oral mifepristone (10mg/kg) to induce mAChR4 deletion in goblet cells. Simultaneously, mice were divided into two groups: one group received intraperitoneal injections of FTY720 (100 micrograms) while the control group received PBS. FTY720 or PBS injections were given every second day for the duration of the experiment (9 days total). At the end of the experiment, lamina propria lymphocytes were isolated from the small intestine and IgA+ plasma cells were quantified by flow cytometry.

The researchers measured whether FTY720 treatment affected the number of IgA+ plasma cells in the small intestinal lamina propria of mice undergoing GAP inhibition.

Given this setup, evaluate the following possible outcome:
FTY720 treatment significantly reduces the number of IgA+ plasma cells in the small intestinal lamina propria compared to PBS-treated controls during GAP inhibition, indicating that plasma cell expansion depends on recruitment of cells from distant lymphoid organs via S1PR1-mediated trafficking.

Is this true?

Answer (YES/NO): YES